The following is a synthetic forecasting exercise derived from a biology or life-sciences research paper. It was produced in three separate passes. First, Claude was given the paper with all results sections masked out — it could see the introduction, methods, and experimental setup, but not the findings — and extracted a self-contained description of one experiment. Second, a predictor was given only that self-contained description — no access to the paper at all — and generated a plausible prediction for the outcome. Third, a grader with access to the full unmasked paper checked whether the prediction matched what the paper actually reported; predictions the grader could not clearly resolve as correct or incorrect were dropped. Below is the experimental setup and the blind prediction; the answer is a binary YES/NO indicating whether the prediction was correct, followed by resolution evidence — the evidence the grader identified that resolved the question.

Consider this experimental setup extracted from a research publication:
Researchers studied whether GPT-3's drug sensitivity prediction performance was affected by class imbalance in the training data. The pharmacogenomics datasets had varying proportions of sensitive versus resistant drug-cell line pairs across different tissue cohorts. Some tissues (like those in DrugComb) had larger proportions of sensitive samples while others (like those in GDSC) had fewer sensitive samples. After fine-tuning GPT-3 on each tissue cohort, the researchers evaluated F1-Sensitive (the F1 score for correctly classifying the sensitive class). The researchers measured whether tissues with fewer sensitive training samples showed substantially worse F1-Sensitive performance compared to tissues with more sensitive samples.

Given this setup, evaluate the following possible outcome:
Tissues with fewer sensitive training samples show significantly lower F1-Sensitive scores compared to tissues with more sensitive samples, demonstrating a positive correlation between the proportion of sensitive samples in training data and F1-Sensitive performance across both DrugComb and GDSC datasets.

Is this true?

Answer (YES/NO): NO